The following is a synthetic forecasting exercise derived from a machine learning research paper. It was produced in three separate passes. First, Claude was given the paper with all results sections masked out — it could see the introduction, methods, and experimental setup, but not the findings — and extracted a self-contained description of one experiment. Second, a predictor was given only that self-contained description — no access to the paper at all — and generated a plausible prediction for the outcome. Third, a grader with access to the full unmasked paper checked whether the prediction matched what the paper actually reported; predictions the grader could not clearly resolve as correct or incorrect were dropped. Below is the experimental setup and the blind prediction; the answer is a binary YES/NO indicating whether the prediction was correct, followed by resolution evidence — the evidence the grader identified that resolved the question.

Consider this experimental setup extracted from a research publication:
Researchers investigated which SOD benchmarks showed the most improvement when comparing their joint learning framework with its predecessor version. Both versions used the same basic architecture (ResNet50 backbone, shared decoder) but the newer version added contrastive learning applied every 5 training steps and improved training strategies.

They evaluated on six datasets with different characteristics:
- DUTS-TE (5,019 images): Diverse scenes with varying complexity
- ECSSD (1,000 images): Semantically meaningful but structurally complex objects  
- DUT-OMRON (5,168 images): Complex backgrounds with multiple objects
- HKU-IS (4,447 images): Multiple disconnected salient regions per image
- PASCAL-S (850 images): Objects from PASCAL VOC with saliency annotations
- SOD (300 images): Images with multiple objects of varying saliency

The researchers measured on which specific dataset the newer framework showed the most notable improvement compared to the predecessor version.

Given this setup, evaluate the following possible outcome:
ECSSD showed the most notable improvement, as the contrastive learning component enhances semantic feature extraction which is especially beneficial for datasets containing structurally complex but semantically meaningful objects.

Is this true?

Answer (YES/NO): NO